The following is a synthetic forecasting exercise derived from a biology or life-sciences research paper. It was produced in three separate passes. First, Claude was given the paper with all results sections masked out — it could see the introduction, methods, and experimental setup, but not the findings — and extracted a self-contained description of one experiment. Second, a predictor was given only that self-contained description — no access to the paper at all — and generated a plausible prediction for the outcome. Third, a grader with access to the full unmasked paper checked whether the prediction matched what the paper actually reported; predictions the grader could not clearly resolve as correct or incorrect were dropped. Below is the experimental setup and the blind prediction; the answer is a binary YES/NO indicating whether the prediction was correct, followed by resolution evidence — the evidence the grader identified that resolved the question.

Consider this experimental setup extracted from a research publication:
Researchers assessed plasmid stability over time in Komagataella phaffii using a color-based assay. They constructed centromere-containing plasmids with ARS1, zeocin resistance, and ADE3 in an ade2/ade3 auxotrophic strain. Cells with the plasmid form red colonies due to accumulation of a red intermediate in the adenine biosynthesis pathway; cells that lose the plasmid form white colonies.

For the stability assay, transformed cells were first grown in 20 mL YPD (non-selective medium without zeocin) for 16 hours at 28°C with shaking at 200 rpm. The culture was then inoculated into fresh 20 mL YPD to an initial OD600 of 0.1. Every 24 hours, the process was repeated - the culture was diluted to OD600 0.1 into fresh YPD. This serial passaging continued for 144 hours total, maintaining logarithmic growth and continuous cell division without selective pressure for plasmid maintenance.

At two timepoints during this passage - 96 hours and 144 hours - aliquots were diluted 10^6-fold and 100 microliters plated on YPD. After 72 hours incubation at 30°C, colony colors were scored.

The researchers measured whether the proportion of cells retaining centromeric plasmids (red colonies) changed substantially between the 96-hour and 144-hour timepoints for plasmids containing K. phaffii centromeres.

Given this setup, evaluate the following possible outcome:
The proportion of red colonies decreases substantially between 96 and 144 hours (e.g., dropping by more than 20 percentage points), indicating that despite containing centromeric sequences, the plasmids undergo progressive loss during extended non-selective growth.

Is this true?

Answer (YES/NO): NO